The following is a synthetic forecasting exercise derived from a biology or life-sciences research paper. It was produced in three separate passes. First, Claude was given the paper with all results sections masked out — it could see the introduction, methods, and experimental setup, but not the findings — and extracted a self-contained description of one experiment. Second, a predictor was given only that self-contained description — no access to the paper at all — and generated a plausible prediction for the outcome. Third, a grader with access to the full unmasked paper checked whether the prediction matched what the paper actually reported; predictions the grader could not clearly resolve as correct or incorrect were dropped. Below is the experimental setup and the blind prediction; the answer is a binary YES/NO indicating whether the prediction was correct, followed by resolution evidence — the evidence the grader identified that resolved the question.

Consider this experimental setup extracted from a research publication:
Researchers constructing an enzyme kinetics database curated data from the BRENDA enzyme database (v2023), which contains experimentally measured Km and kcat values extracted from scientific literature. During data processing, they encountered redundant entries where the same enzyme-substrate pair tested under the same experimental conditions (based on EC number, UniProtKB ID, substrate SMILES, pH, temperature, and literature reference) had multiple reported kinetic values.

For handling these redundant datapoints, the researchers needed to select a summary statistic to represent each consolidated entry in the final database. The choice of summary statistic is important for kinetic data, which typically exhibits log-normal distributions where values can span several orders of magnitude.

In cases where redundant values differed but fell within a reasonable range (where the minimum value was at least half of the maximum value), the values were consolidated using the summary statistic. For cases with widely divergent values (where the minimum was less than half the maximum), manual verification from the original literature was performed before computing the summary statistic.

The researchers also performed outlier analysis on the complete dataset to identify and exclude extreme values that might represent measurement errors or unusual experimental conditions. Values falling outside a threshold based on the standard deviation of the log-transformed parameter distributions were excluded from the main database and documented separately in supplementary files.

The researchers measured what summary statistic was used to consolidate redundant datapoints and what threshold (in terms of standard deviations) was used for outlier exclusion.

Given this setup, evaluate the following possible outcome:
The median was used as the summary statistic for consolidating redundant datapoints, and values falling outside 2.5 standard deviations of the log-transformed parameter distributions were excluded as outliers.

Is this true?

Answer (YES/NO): NO